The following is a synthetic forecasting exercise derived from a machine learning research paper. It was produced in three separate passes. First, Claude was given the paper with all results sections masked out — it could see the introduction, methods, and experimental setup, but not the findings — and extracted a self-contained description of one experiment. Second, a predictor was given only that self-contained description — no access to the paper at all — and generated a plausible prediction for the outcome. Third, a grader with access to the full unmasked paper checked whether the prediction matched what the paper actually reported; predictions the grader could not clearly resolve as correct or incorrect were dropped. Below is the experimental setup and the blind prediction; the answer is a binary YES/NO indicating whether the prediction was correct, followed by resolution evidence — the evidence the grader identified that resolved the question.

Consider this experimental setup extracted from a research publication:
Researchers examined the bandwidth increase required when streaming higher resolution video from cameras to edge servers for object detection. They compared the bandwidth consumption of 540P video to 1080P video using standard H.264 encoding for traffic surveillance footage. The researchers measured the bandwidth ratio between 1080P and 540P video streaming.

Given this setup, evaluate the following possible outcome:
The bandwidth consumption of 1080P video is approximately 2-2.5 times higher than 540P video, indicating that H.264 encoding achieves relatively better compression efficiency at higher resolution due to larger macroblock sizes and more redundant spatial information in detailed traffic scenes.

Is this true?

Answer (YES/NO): NO